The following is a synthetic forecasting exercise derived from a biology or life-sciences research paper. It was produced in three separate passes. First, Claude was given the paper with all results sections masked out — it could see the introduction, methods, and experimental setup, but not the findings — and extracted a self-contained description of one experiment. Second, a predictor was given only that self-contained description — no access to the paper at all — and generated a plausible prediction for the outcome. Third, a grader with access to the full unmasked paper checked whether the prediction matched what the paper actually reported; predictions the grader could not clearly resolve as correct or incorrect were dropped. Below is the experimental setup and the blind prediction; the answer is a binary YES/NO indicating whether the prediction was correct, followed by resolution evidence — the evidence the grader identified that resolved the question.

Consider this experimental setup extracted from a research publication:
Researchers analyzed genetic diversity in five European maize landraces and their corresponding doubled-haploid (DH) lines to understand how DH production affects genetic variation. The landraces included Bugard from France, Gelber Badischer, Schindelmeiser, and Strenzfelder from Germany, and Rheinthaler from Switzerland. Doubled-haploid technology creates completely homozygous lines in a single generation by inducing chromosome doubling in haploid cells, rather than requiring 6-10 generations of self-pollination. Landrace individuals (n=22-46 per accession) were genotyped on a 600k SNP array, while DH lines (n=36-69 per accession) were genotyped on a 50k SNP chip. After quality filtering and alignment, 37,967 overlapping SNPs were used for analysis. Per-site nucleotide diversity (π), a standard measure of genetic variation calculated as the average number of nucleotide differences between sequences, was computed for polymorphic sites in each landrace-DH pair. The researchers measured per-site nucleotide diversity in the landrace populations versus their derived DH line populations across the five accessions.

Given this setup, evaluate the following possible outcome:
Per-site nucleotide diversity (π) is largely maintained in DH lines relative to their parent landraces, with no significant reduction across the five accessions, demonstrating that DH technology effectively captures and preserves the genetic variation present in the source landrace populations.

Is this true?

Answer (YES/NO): NO